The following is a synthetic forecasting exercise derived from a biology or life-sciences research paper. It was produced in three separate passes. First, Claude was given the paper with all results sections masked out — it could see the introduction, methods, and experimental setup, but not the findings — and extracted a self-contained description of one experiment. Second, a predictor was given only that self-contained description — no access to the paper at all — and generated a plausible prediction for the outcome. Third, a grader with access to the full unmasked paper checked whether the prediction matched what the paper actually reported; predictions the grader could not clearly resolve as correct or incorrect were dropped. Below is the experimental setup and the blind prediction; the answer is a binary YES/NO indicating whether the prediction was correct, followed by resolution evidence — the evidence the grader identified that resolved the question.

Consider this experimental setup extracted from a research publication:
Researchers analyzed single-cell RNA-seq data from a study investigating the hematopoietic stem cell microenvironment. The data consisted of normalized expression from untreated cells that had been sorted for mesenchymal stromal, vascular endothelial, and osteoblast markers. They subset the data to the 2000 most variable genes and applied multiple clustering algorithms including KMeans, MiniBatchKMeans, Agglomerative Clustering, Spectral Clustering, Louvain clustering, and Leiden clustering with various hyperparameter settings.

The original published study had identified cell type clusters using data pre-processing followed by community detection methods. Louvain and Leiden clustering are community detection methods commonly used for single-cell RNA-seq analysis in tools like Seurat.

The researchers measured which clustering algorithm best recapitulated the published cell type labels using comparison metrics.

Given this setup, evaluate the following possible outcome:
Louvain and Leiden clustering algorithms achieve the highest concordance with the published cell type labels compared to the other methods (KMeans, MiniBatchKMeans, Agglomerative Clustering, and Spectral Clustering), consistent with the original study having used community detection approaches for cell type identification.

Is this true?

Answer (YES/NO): NO